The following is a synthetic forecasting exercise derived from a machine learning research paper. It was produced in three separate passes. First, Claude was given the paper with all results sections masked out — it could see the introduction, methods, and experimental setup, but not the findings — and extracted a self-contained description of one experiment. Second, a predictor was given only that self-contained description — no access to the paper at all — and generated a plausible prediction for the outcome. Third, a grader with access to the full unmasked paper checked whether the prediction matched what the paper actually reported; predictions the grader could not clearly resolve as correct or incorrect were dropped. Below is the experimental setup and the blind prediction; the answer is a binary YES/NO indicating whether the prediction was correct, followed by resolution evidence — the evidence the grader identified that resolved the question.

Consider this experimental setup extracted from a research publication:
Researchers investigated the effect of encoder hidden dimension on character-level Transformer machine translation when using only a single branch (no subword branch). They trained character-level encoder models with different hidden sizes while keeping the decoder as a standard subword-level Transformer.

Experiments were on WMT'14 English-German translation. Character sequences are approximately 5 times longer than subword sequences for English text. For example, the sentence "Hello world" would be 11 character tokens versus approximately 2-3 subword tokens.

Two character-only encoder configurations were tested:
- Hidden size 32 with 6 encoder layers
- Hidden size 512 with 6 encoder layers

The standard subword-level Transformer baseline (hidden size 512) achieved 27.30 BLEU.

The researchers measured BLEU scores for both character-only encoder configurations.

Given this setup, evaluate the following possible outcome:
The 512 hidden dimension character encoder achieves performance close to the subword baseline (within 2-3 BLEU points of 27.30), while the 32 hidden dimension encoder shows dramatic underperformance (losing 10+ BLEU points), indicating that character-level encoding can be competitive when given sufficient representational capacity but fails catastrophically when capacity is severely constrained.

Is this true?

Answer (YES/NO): NO